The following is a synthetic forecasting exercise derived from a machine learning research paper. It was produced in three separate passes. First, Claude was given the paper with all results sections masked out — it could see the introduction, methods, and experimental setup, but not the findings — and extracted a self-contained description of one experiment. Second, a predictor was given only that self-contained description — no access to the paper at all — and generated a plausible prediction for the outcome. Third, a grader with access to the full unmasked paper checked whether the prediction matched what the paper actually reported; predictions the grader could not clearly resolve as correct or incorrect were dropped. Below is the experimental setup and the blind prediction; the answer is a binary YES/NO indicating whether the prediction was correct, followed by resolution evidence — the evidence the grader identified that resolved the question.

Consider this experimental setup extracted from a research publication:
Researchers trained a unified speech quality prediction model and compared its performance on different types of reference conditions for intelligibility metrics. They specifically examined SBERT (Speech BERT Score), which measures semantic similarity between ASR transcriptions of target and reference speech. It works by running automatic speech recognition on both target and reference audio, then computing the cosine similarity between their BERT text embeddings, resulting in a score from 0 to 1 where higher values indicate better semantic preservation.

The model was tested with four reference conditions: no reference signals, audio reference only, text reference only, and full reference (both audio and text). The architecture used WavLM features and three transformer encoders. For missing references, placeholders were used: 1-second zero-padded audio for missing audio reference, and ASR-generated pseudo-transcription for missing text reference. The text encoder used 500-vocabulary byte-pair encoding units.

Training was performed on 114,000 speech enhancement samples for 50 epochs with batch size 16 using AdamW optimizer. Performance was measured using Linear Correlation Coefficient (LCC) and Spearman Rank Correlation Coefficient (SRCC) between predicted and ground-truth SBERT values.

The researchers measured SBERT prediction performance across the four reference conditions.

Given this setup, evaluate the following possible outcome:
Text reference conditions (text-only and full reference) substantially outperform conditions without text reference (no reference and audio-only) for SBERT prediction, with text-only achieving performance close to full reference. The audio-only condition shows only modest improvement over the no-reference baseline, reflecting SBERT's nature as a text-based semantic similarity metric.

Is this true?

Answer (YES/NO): NO